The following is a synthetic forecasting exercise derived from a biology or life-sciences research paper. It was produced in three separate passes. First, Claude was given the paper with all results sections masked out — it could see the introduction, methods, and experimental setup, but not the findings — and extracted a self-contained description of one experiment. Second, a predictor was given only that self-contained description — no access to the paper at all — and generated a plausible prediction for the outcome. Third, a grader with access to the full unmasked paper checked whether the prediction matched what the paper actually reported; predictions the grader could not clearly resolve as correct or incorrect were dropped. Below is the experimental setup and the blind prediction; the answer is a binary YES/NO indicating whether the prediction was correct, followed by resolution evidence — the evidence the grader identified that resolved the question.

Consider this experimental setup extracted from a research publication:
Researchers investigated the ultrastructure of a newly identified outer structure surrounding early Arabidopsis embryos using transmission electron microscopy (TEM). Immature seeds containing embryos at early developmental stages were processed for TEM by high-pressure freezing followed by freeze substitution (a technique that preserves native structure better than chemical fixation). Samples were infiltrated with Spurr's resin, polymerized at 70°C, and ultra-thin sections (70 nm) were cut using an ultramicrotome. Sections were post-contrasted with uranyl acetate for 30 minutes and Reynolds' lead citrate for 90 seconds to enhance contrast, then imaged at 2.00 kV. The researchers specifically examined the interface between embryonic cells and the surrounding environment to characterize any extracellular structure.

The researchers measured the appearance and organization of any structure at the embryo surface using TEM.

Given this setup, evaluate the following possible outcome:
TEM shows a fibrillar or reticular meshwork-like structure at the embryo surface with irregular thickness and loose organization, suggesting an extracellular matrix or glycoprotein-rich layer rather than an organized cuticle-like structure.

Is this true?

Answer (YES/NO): NO